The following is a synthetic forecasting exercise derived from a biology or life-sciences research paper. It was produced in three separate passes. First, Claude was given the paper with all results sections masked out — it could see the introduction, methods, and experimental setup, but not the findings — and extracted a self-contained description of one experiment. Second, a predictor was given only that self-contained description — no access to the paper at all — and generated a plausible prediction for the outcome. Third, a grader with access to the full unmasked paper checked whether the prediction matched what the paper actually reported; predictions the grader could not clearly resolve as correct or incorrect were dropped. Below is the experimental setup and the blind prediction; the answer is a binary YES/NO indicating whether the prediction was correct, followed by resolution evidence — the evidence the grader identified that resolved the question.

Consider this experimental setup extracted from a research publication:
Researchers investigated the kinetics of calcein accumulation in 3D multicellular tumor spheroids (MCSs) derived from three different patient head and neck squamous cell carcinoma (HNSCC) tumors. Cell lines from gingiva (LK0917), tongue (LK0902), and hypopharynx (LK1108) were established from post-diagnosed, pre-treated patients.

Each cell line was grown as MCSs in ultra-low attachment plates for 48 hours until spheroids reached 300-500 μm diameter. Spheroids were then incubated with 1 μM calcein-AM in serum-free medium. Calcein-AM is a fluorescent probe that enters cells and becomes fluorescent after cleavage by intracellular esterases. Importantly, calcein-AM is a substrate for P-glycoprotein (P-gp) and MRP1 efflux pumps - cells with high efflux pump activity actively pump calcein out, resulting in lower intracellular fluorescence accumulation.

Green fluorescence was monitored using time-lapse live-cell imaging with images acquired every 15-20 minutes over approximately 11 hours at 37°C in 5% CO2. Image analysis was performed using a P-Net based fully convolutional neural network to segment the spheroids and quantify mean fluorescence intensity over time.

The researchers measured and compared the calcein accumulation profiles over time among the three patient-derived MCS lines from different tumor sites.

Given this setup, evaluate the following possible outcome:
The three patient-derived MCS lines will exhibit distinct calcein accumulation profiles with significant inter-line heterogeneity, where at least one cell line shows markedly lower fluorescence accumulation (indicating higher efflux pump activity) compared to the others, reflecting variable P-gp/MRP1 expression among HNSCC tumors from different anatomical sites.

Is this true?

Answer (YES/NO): YES